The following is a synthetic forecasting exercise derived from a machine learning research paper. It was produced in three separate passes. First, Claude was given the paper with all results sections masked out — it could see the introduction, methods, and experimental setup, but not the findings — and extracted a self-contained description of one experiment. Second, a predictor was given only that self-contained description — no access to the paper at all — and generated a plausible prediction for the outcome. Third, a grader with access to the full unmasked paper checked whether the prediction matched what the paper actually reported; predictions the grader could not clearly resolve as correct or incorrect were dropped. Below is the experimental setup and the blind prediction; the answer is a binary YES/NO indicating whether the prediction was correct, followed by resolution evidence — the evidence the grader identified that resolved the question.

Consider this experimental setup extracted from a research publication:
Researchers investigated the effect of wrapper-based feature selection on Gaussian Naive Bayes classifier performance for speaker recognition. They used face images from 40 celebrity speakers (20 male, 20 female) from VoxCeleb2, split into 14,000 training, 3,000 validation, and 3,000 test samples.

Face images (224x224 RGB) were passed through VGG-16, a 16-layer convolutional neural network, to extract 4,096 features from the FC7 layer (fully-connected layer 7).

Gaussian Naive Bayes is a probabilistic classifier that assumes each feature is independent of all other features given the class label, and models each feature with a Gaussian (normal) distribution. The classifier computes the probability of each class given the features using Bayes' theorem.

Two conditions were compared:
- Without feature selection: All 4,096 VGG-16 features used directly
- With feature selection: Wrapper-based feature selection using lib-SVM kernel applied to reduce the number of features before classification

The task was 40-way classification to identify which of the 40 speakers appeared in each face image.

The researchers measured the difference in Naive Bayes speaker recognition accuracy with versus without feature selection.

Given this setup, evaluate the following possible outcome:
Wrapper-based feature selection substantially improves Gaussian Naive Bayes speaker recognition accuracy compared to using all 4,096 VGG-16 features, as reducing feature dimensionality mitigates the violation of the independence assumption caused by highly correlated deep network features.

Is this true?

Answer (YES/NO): YES